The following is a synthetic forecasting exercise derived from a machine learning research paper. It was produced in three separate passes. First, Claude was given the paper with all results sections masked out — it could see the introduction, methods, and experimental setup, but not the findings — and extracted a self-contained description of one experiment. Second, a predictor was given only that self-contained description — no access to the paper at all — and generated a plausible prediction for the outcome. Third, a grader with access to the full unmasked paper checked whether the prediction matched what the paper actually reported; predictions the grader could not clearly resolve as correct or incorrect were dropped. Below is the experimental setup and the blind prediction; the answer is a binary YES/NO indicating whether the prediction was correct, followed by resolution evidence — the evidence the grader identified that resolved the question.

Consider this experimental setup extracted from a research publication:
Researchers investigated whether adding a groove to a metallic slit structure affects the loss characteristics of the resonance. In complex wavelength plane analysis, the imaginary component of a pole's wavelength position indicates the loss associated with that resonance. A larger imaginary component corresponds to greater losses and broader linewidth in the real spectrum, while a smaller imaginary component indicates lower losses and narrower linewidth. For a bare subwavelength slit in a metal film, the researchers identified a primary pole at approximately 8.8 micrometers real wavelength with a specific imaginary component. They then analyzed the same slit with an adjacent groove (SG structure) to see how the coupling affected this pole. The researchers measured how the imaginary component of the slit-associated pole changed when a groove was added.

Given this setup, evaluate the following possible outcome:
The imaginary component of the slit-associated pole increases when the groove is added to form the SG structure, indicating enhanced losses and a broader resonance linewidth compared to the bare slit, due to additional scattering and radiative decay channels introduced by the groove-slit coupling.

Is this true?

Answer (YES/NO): YES